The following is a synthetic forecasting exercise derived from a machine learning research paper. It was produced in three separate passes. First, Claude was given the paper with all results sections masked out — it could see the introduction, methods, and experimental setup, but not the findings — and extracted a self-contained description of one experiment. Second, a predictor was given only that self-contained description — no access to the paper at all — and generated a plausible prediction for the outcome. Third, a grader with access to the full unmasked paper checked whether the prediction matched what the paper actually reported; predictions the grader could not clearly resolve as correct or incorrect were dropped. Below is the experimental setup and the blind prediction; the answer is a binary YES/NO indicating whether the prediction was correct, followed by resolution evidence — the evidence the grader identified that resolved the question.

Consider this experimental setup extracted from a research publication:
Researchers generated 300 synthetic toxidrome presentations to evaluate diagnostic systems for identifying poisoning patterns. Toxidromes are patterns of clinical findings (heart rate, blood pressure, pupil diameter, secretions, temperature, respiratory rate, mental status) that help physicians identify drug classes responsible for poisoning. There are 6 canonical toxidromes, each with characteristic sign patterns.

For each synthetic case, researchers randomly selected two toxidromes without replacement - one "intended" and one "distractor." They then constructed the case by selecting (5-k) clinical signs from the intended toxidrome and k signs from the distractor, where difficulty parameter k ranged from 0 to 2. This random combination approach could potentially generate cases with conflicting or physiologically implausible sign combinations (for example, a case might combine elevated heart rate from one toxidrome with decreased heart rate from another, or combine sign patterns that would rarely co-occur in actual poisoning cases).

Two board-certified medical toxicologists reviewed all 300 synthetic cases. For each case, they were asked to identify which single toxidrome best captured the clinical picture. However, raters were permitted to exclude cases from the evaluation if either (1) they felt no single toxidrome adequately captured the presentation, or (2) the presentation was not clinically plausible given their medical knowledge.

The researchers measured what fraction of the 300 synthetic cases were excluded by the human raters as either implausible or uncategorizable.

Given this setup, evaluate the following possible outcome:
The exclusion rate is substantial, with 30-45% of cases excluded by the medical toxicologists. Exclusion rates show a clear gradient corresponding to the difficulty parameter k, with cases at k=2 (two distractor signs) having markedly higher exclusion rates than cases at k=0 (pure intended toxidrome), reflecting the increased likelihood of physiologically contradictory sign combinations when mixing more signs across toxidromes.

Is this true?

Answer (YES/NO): NO